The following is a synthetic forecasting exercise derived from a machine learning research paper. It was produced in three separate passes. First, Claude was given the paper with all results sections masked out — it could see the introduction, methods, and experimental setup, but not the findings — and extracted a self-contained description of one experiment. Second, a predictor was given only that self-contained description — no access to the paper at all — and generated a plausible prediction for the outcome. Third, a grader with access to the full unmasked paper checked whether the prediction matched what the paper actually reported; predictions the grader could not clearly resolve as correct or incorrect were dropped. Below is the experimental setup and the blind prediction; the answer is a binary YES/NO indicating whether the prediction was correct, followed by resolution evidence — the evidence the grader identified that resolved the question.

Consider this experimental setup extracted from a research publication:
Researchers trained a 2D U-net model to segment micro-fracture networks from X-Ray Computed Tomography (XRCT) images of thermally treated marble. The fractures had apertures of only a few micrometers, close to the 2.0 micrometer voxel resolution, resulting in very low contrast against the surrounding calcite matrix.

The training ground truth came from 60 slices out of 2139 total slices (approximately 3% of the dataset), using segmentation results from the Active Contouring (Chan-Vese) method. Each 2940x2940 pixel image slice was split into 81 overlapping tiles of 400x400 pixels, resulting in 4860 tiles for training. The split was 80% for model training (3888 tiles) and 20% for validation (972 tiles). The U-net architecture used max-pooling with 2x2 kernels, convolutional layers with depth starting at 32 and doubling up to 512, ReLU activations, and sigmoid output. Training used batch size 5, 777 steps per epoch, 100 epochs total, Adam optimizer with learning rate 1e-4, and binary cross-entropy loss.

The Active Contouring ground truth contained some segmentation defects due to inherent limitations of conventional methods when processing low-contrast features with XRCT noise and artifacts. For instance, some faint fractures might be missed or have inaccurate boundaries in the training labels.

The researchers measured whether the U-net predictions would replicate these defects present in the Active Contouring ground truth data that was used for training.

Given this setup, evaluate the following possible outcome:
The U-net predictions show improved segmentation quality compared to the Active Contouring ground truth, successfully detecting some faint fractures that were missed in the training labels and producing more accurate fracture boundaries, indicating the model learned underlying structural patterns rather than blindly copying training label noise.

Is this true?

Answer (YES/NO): YES